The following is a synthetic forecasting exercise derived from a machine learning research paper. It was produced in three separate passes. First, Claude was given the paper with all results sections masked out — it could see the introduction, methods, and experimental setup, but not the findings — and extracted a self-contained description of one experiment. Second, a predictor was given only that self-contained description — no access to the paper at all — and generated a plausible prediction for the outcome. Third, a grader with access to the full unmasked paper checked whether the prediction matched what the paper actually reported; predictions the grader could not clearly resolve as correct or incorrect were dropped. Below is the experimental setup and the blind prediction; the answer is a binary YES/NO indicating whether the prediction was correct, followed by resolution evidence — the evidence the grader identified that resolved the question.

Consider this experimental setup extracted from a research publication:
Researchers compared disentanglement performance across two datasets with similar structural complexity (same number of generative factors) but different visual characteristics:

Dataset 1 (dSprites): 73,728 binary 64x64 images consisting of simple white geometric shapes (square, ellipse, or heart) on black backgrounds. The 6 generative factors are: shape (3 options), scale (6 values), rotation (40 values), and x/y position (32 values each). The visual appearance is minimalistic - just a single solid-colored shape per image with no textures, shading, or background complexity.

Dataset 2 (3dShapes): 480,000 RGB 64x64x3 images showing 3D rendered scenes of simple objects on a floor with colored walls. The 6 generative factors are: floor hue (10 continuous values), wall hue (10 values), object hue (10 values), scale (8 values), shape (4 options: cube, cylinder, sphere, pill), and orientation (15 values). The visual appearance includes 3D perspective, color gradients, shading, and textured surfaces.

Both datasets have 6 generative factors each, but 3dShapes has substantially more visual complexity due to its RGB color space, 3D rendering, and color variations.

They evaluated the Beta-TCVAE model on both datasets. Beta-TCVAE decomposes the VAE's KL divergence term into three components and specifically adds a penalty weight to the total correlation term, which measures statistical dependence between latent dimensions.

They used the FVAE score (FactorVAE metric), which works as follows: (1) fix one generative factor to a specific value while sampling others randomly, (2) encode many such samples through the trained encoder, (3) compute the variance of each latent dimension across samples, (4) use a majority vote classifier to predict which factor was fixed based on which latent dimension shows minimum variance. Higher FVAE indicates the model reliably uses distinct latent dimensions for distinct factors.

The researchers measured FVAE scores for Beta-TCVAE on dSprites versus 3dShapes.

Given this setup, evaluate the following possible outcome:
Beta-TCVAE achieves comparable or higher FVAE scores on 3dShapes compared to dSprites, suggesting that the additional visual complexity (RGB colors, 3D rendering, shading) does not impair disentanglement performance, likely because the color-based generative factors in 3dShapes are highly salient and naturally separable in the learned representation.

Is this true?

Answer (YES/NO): YES